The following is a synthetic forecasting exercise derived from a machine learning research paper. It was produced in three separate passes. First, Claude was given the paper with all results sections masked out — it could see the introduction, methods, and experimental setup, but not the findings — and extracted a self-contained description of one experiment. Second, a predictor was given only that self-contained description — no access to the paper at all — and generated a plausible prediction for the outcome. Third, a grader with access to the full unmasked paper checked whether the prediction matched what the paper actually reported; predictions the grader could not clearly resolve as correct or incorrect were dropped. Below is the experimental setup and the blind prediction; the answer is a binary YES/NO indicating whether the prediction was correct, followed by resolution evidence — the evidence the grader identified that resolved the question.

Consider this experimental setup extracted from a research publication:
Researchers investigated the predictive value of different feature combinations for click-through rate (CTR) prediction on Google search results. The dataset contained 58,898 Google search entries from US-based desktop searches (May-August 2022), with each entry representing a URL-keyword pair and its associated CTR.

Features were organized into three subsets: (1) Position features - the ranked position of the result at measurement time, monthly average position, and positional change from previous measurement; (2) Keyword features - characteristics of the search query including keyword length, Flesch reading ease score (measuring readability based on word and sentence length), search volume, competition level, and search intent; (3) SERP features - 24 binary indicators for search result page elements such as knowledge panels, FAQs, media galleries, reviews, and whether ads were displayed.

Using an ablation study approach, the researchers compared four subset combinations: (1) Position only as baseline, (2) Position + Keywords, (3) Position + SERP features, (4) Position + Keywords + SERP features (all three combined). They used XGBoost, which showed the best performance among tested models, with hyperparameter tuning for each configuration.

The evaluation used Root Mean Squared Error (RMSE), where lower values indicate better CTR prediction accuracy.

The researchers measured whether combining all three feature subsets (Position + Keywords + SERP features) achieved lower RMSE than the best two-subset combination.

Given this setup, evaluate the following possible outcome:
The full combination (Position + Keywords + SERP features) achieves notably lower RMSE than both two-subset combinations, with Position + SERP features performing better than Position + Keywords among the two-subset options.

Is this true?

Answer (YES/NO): NO